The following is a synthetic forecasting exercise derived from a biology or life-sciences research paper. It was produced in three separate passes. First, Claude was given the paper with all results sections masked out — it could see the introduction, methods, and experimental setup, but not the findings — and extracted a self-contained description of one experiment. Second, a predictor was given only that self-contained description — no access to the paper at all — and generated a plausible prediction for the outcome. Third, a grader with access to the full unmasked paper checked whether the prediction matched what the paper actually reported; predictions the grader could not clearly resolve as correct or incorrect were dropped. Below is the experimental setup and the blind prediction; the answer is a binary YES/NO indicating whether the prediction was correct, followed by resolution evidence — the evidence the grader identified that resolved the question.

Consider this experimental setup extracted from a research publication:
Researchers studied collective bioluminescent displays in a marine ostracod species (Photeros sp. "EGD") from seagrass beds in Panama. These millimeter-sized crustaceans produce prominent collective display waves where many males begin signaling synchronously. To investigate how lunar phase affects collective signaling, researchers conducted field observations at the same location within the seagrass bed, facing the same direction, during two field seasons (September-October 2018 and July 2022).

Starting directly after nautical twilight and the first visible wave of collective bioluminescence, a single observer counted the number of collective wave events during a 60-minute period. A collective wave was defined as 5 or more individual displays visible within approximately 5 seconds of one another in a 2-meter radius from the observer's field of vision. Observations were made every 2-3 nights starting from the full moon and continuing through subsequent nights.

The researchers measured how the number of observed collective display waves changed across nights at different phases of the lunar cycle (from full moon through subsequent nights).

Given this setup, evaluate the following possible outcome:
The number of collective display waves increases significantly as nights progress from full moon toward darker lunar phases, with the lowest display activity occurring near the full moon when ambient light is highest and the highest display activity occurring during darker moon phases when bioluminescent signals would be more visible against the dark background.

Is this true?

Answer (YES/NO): NO